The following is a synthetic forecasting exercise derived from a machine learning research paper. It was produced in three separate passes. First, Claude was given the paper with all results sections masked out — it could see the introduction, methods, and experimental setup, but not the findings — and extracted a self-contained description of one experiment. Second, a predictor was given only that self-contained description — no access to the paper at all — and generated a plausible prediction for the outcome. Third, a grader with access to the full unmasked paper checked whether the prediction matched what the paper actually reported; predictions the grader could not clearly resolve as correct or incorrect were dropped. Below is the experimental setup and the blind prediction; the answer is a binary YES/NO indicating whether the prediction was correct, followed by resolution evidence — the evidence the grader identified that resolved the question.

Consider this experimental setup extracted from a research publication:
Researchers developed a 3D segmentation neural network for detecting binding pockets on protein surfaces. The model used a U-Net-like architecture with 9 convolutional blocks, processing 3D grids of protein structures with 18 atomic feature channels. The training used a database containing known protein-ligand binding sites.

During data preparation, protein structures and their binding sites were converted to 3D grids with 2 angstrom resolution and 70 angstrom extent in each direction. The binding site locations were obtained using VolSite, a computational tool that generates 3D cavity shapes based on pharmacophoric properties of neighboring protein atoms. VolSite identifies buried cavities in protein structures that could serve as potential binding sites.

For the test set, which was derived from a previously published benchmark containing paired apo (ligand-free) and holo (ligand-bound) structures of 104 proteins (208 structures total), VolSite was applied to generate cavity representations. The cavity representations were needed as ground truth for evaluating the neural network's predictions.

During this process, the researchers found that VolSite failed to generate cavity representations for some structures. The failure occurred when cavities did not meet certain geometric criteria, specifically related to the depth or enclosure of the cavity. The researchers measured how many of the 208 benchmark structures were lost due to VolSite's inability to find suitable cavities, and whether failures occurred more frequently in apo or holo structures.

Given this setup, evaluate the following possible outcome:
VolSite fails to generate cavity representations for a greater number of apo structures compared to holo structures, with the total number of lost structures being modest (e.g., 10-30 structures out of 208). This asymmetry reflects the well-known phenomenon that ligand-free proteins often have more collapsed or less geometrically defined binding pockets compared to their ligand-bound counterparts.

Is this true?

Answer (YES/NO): NO